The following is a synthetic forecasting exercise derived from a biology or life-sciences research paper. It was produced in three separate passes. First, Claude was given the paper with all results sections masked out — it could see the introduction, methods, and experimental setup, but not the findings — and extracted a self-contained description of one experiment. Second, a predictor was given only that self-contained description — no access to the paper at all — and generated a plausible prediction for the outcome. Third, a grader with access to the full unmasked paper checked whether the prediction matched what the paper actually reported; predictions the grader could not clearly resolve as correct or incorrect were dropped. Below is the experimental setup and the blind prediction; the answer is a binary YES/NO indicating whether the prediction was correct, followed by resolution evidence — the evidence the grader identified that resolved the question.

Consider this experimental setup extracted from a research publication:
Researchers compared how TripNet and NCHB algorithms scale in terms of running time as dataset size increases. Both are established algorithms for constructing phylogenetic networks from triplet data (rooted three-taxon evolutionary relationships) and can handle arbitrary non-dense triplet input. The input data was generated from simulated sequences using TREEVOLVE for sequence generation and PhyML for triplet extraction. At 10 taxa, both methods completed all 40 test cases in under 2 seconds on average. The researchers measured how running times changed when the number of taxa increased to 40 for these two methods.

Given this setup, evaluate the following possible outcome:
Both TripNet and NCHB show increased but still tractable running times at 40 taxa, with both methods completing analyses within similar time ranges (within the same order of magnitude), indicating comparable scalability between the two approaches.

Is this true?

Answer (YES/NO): YES